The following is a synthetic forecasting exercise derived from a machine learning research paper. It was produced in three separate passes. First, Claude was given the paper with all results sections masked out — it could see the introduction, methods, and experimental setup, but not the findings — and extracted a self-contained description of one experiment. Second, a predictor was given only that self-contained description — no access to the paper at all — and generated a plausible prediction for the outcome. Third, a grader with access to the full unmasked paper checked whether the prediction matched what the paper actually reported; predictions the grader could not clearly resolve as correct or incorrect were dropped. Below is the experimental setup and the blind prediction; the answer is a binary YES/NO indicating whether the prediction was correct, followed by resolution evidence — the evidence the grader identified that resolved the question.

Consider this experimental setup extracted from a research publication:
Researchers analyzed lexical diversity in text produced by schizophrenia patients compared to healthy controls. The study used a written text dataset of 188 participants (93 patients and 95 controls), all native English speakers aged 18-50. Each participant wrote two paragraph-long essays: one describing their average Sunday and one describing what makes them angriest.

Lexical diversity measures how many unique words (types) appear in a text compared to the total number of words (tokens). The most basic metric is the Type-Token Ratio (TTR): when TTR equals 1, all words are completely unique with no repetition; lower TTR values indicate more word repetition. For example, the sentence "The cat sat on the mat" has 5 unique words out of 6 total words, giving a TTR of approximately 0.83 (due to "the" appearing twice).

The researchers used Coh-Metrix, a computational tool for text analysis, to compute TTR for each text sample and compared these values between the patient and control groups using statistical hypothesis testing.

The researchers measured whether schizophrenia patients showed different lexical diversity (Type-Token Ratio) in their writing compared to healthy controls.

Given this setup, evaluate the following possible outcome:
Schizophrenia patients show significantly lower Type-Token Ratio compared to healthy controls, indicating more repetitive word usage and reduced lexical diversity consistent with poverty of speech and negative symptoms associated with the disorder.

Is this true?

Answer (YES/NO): NO